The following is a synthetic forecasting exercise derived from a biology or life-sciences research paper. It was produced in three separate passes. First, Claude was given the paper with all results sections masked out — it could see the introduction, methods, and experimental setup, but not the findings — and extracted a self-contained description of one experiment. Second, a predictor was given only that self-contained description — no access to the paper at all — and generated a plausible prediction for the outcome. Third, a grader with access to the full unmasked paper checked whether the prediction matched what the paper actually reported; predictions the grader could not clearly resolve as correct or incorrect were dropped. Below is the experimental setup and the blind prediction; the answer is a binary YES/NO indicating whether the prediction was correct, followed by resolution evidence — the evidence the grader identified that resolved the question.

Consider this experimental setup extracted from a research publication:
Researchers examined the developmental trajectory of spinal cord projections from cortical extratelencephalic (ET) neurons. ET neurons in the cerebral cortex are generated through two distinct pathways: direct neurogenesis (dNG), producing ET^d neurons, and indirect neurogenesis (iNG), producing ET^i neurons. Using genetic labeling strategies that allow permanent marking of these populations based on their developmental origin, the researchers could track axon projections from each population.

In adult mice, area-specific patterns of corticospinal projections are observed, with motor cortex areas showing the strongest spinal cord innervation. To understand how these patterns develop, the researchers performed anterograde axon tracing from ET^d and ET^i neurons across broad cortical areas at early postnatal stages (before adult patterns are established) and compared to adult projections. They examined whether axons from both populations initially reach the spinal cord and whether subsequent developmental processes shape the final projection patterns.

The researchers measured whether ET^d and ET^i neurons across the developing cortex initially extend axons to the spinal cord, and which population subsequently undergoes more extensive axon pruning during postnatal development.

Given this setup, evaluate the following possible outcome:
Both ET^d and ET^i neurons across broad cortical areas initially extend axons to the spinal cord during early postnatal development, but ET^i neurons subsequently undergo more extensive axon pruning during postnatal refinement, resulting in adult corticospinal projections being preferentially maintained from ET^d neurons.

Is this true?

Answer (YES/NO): NO